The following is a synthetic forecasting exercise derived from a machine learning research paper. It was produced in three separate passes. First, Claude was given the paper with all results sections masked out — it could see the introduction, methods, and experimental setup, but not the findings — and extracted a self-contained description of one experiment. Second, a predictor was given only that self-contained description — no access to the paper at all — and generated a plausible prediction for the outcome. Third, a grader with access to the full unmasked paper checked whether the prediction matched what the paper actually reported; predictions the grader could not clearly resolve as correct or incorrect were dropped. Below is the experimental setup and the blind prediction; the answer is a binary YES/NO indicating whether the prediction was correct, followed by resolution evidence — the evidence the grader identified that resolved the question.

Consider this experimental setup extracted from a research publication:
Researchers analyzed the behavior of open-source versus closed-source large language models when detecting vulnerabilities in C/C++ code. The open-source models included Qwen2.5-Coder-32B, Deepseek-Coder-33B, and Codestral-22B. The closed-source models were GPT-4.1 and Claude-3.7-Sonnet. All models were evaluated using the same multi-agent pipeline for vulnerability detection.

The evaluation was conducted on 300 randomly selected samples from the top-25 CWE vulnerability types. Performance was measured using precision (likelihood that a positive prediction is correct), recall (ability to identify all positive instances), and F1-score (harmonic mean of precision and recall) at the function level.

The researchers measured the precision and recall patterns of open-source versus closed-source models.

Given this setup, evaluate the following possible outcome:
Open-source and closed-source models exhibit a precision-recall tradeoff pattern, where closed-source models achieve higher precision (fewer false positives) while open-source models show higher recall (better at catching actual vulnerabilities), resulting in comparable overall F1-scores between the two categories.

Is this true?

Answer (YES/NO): NO